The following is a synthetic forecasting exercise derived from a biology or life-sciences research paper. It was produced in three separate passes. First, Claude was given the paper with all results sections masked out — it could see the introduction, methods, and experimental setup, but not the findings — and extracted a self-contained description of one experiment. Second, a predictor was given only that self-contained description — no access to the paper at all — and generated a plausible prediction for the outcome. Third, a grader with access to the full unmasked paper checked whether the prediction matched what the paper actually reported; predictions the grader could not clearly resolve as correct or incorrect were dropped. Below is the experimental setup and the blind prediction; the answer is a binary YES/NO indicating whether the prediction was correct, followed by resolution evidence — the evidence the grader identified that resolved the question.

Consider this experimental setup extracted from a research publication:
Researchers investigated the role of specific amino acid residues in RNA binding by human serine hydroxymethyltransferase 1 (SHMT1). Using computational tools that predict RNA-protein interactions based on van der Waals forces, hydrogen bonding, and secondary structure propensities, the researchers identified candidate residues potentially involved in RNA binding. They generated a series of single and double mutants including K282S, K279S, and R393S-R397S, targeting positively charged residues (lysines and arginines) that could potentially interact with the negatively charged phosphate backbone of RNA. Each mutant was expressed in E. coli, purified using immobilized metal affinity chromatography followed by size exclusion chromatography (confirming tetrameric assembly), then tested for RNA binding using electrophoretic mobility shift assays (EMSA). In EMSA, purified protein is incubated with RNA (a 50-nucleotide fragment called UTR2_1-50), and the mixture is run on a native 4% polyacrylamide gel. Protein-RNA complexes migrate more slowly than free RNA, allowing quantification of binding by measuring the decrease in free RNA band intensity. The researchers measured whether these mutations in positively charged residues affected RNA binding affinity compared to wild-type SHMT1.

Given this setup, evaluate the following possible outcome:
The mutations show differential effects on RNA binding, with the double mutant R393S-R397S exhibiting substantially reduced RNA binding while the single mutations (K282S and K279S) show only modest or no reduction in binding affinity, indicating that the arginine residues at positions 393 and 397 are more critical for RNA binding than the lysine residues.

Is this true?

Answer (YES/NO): NO